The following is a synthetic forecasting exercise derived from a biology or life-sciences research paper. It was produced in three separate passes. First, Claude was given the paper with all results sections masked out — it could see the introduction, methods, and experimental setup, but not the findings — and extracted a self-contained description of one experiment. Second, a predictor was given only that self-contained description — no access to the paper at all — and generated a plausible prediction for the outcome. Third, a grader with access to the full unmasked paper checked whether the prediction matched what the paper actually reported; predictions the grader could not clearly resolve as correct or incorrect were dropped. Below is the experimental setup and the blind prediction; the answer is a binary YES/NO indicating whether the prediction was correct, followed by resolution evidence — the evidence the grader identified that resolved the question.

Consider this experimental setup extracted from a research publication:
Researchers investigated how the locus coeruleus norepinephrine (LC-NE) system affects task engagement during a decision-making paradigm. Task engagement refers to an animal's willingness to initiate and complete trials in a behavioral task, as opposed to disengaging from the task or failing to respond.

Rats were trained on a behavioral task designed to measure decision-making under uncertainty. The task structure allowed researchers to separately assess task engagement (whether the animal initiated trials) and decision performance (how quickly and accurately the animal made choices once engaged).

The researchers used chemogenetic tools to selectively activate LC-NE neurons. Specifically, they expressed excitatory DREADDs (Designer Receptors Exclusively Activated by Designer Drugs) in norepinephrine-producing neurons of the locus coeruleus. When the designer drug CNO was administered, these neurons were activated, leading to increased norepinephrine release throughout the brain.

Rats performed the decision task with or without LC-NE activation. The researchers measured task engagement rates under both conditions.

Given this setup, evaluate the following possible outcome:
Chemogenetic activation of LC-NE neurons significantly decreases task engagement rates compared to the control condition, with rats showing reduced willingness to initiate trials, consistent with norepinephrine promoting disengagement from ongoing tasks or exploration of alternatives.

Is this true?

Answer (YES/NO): NO